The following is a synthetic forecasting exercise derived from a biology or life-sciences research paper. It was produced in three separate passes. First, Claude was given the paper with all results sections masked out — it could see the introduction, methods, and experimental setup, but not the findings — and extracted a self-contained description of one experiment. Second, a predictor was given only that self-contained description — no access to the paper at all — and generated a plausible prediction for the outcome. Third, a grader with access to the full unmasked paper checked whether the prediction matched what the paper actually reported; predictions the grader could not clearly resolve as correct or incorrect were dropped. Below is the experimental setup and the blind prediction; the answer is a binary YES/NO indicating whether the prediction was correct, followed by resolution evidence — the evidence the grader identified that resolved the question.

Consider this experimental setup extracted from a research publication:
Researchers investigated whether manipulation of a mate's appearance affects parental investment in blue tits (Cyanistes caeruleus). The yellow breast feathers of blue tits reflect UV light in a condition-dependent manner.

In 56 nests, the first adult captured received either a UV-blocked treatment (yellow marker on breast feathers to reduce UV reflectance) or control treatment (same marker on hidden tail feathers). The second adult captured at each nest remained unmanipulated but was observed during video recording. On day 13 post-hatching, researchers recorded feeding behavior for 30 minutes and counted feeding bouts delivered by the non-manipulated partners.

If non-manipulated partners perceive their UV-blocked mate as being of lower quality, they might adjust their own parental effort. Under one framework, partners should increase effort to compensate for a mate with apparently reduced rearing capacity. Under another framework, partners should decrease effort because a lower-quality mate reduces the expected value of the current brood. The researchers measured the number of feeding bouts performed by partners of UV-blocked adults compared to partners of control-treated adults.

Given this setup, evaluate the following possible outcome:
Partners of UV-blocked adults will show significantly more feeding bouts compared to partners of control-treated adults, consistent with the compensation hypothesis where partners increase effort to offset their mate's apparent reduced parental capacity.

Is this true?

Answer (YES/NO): YES